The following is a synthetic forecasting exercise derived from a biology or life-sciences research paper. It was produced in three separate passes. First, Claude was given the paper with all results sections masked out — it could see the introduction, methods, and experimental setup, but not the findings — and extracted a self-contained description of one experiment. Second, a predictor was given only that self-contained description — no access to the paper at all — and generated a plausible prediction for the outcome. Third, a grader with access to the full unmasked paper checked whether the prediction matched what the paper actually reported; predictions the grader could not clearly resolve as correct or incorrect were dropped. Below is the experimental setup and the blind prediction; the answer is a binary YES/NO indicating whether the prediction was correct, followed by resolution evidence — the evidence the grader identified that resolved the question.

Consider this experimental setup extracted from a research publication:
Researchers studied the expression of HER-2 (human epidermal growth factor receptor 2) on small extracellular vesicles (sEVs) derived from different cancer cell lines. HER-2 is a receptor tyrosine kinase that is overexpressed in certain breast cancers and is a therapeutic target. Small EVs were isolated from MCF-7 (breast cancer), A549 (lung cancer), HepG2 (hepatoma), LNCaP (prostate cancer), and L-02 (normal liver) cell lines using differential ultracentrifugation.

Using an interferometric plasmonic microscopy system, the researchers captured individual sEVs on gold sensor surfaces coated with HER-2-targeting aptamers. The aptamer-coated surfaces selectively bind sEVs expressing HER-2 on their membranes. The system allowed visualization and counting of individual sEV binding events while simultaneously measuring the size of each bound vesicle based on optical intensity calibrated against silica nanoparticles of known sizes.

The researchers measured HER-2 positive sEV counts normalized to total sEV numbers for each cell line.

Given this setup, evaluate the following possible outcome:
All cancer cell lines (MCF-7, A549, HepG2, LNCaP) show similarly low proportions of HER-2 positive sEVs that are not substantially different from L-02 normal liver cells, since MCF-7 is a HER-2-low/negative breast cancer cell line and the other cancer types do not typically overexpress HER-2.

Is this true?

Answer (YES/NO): NO